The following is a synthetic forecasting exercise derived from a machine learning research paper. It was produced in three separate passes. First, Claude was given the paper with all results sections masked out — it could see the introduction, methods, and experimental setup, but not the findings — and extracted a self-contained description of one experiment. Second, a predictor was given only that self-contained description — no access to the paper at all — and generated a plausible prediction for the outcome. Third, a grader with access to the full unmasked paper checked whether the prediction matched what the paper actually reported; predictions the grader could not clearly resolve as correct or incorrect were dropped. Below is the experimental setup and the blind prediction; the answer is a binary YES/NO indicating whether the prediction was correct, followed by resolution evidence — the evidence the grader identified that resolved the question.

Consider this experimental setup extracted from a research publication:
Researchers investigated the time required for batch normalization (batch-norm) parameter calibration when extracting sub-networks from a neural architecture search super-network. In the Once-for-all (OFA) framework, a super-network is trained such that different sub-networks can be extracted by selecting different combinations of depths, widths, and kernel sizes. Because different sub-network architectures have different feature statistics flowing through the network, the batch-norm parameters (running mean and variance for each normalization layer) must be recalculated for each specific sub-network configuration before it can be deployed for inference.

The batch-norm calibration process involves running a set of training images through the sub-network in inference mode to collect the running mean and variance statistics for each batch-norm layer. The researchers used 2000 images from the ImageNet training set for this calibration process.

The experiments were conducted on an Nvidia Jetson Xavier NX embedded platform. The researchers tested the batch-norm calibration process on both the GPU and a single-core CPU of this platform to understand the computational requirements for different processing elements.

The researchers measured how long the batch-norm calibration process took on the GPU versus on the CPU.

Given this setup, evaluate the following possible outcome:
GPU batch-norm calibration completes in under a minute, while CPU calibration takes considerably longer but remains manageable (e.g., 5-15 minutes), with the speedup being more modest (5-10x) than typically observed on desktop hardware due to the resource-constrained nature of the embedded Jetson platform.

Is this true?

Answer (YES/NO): NO